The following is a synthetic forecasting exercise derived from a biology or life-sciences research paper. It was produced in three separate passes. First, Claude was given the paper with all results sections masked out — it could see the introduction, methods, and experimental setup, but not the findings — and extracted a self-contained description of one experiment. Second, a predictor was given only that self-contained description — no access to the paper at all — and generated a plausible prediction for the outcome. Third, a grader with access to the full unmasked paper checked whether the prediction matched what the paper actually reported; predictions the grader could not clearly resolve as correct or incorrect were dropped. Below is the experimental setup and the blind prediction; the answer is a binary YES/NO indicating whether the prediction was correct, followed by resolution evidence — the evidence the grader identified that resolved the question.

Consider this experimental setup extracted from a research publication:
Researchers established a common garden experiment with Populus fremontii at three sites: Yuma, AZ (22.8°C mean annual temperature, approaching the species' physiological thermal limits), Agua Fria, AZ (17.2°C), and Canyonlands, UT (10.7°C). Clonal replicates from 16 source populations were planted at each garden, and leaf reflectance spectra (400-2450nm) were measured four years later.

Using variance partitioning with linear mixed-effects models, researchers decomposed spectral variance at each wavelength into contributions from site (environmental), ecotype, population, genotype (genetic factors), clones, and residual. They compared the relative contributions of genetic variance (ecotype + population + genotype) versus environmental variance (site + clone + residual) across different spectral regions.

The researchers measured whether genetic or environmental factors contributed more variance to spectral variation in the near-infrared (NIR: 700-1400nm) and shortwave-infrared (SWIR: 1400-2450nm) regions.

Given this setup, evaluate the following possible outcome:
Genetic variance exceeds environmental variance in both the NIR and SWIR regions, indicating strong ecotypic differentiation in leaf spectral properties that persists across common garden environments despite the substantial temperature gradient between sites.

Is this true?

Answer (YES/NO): NO